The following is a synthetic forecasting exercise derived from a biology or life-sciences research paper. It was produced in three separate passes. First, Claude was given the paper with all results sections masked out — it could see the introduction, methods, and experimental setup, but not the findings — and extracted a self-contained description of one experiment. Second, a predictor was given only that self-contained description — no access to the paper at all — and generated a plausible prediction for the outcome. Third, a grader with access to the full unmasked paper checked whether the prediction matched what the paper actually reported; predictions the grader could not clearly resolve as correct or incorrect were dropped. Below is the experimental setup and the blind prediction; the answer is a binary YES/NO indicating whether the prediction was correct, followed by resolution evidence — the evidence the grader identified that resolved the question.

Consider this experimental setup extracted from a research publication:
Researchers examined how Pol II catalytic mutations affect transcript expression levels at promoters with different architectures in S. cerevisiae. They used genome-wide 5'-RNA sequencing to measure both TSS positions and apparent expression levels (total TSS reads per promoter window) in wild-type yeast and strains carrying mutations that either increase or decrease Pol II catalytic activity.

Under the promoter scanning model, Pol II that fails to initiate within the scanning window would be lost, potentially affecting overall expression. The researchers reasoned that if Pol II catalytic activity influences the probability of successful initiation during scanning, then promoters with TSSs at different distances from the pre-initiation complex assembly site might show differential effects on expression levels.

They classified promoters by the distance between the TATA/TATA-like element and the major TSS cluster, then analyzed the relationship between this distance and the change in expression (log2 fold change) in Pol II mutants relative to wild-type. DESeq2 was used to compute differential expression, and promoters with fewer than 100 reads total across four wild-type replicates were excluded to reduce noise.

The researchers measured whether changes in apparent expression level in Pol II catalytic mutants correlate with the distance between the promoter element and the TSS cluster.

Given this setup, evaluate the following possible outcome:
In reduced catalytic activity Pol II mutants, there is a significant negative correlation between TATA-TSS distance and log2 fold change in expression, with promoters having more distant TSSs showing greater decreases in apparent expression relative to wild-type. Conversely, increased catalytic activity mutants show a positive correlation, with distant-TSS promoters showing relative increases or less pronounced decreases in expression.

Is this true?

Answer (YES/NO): NO